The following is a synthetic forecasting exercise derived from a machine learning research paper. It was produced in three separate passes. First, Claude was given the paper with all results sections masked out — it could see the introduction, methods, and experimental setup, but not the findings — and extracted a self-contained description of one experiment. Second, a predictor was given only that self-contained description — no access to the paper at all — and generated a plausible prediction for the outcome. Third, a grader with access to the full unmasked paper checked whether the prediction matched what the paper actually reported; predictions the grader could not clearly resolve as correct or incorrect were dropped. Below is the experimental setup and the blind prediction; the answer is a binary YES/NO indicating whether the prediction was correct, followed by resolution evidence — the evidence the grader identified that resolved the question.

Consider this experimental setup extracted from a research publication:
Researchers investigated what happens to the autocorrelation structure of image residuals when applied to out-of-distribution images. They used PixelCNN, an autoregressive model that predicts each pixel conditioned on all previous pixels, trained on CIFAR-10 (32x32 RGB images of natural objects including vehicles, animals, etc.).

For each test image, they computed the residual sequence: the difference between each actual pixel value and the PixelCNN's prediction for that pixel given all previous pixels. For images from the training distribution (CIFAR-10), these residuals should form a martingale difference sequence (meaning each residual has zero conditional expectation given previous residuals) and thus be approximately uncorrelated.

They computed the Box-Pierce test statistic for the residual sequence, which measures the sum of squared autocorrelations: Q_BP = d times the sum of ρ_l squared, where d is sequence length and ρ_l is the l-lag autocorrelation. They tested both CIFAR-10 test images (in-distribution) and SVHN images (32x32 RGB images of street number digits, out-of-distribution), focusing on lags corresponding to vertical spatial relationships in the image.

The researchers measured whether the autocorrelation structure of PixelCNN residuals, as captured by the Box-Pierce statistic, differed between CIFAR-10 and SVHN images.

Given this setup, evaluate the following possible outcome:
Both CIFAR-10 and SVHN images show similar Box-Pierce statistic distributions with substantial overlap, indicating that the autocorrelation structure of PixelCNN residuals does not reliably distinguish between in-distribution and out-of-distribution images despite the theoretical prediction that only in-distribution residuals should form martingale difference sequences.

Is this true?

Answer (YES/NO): NO